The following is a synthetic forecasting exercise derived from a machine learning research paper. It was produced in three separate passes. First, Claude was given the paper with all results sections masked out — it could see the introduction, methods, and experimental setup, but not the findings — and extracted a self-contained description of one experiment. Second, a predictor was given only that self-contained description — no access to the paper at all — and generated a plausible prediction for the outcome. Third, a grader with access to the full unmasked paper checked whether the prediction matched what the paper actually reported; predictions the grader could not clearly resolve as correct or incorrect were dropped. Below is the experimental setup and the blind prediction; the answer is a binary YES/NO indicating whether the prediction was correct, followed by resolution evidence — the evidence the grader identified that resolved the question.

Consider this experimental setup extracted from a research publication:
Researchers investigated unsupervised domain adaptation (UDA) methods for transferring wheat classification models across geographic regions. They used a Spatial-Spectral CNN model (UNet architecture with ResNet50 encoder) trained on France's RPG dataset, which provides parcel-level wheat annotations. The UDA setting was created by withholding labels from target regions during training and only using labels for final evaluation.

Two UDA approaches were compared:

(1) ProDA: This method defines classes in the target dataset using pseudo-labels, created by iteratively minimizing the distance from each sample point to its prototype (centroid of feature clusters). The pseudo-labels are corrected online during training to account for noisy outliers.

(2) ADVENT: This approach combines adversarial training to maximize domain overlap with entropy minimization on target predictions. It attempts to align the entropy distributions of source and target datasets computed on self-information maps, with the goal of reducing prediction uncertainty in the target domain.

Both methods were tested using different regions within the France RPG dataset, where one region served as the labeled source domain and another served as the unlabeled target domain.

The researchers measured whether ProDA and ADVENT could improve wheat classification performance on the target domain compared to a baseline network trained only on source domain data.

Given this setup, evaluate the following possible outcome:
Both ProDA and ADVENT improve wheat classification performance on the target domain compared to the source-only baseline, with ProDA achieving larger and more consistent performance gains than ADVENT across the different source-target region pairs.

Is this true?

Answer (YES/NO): NO